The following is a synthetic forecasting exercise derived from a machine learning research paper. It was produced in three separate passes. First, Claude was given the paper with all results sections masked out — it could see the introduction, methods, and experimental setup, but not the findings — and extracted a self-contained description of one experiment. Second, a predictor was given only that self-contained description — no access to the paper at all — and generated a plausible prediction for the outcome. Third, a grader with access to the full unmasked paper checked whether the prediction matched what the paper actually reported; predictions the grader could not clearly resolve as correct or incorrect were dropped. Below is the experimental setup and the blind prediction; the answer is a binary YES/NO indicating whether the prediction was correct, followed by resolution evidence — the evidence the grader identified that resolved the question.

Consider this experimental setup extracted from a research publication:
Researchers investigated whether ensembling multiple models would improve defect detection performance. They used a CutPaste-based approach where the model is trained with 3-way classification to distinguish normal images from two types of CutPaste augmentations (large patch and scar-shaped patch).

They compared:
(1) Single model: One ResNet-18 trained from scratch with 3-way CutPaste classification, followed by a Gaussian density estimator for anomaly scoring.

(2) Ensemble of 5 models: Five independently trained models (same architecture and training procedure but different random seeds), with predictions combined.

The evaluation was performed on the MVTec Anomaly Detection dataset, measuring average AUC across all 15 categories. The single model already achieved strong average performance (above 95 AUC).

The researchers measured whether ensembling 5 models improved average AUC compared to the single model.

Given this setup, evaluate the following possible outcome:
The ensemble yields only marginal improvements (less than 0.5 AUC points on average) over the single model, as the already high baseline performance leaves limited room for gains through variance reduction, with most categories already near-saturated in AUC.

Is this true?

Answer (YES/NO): NO